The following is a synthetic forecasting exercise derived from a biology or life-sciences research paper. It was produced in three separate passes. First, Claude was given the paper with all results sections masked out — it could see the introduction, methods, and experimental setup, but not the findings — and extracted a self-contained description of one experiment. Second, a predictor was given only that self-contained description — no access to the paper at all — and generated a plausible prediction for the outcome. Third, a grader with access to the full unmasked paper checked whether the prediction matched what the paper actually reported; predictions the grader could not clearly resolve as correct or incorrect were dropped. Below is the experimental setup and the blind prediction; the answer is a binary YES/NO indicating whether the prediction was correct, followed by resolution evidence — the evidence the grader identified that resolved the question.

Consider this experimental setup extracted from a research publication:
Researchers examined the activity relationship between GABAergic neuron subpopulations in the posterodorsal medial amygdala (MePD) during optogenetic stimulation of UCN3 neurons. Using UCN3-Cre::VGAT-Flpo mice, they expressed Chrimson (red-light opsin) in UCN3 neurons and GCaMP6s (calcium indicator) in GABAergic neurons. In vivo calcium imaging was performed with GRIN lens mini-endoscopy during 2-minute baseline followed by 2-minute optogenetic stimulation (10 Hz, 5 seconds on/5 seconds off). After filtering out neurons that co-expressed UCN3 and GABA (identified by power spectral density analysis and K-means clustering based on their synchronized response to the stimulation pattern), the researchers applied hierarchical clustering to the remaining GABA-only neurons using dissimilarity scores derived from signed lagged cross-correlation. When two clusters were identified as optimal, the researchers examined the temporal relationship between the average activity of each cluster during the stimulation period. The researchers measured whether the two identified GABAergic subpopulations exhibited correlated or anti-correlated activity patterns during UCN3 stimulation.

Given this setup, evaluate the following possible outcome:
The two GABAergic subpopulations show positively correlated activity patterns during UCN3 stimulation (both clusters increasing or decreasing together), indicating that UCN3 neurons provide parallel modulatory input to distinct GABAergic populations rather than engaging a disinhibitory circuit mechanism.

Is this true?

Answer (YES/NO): NO